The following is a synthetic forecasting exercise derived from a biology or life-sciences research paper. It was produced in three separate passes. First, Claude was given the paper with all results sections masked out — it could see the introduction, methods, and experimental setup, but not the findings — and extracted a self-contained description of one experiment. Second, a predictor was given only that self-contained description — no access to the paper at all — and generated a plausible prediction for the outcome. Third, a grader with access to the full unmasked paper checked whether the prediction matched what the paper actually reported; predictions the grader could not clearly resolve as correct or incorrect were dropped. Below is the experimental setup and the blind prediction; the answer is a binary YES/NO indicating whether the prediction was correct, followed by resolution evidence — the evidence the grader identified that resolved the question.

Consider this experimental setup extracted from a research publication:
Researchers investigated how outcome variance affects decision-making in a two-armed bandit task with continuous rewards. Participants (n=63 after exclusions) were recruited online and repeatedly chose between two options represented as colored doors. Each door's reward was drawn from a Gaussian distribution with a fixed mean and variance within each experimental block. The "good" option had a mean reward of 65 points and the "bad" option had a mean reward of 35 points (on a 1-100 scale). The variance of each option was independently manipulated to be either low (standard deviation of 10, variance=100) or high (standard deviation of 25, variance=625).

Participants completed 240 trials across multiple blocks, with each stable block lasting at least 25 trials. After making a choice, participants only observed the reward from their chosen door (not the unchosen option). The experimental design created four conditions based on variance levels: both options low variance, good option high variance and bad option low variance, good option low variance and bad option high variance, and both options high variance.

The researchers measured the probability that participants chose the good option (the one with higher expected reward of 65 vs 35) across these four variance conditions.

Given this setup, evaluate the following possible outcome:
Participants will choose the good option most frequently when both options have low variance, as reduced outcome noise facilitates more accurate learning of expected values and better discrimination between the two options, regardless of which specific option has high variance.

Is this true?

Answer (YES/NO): YES